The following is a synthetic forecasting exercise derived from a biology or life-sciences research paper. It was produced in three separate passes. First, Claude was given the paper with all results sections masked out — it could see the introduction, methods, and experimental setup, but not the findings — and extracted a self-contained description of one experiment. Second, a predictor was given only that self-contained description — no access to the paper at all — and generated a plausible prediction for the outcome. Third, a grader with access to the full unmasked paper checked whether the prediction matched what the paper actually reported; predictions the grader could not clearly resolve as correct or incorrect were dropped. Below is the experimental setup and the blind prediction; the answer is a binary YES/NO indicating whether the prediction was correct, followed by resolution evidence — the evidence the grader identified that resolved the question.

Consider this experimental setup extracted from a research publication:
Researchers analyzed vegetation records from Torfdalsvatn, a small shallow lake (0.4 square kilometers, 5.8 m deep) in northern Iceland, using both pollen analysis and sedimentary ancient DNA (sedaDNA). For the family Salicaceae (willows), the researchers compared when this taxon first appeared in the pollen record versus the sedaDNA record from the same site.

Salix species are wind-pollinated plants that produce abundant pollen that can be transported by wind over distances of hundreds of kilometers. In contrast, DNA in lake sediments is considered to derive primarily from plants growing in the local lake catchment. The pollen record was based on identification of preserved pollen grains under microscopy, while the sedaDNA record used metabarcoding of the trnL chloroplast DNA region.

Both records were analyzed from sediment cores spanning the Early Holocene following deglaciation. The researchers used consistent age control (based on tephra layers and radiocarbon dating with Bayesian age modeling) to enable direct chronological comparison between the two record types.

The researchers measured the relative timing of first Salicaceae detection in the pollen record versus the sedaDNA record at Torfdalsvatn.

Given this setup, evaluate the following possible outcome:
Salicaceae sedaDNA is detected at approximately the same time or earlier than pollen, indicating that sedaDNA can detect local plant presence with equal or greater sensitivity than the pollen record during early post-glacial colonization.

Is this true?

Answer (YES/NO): NO